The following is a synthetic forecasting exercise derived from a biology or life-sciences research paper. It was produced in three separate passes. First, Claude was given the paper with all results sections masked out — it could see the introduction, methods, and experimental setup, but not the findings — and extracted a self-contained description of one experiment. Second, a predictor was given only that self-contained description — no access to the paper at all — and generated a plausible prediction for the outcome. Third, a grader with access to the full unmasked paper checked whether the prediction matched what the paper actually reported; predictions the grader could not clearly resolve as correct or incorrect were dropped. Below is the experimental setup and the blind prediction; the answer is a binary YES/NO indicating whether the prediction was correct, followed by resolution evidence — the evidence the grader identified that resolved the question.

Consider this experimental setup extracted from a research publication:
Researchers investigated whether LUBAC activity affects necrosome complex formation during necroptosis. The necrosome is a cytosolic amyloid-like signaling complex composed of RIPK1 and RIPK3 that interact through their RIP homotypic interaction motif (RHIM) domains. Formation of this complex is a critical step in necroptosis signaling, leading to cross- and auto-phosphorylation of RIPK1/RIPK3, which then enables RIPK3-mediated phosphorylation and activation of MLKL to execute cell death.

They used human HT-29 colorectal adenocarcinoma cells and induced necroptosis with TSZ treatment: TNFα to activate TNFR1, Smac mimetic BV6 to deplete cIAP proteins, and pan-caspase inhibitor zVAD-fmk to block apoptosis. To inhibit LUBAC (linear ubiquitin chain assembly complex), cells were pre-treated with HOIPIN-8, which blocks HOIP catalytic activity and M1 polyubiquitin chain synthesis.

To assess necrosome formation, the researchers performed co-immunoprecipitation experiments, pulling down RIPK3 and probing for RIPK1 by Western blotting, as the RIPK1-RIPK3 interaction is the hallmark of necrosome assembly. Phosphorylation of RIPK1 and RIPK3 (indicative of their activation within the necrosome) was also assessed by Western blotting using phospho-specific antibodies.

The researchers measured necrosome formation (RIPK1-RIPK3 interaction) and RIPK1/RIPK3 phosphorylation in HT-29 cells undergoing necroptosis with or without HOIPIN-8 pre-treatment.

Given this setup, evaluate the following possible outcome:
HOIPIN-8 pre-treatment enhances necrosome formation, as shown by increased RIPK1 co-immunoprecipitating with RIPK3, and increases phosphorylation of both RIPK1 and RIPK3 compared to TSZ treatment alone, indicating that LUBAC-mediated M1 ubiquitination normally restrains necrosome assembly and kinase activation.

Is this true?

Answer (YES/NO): NO